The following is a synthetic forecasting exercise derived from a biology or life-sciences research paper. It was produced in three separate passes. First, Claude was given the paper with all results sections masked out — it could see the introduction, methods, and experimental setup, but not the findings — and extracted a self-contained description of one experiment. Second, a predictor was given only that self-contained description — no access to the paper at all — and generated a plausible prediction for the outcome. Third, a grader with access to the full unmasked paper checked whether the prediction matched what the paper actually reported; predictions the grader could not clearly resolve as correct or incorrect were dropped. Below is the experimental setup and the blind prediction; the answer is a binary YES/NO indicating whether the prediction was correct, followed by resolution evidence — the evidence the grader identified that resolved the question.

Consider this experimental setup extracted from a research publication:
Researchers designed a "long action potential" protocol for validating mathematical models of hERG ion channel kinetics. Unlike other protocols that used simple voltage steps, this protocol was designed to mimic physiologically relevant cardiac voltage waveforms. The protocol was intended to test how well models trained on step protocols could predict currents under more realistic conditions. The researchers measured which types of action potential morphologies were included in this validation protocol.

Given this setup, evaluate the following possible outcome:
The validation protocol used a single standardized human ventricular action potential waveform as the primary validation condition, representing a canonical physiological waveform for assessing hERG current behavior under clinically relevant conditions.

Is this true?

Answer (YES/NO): NO